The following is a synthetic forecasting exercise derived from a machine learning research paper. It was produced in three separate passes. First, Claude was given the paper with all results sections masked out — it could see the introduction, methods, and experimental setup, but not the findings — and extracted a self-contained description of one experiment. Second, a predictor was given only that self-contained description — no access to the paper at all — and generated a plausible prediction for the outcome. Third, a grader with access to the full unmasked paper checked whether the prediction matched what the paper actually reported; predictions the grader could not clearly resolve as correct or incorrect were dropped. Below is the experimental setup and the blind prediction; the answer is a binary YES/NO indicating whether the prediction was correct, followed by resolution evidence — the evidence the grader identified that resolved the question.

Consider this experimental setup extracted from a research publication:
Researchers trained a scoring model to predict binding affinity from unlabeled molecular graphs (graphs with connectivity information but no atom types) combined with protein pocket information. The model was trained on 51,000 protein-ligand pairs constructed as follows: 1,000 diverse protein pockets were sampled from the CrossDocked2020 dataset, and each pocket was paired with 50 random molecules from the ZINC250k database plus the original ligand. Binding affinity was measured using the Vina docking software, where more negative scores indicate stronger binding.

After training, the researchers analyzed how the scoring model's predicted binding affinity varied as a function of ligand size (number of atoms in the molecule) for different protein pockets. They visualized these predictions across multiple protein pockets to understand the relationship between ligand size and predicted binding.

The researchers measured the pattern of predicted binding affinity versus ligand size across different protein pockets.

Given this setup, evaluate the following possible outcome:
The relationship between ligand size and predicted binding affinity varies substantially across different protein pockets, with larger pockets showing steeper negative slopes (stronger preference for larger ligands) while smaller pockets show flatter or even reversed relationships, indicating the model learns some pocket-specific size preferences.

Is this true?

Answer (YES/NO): NO